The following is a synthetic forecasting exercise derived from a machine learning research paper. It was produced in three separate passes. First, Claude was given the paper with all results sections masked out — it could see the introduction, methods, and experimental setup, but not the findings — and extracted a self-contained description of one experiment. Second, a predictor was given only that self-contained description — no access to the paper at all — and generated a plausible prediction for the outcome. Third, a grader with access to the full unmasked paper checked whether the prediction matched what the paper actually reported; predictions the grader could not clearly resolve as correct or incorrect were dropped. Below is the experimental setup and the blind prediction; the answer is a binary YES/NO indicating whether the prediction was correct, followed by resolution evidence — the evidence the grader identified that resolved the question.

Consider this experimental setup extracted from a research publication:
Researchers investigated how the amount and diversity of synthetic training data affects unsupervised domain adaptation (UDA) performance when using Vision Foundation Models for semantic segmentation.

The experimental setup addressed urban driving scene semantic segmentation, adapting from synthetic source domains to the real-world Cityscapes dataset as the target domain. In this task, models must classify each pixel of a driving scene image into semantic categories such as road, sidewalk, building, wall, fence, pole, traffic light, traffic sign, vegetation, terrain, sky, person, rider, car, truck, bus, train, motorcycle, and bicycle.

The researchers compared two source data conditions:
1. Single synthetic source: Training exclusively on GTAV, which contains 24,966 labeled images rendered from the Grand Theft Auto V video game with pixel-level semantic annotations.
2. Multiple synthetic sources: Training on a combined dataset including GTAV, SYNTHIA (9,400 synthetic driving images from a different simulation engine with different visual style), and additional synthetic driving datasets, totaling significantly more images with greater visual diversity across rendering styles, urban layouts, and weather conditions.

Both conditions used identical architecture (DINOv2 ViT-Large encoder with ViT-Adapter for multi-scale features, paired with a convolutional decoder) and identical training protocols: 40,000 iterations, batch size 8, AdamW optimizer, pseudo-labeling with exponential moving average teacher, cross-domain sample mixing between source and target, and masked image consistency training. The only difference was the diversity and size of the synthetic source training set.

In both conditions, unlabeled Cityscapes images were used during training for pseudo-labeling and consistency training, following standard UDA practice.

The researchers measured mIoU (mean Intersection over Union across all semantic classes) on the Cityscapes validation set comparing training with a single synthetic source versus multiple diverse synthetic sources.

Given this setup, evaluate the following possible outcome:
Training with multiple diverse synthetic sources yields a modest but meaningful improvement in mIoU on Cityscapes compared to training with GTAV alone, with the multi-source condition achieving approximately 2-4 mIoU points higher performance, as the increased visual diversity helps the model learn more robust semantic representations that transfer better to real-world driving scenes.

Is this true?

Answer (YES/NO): NO